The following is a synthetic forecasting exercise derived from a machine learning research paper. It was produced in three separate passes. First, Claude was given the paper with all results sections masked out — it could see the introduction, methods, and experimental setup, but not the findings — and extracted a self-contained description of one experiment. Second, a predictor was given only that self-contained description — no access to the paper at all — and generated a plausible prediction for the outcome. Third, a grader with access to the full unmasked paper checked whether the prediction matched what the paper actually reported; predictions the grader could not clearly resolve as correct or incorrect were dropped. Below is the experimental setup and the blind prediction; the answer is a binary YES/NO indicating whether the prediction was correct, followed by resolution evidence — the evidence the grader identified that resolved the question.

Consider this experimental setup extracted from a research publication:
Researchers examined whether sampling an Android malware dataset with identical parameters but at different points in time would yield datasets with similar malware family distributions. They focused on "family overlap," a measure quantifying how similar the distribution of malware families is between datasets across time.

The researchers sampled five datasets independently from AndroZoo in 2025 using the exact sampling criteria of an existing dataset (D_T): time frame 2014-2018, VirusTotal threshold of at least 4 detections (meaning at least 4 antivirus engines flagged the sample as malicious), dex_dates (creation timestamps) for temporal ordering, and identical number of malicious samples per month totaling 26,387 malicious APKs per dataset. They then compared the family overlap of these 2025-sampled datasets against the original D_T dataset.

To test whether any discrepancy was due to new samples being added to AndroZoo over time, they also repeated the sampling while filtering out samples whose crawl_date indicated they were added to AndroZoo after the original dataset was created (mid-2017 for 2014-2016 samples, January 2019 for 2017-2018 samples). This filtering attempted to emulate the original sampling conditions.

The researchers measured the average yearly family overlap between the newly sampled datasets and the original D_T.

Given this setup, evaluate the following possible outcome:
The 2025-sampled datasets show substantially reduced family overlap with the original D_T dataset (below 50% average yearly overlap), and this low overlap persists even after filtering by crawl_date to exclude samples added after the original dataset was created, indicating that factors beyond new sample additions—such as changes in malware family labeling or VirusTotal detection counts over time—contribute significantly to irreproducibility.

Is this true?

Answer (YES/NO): NO